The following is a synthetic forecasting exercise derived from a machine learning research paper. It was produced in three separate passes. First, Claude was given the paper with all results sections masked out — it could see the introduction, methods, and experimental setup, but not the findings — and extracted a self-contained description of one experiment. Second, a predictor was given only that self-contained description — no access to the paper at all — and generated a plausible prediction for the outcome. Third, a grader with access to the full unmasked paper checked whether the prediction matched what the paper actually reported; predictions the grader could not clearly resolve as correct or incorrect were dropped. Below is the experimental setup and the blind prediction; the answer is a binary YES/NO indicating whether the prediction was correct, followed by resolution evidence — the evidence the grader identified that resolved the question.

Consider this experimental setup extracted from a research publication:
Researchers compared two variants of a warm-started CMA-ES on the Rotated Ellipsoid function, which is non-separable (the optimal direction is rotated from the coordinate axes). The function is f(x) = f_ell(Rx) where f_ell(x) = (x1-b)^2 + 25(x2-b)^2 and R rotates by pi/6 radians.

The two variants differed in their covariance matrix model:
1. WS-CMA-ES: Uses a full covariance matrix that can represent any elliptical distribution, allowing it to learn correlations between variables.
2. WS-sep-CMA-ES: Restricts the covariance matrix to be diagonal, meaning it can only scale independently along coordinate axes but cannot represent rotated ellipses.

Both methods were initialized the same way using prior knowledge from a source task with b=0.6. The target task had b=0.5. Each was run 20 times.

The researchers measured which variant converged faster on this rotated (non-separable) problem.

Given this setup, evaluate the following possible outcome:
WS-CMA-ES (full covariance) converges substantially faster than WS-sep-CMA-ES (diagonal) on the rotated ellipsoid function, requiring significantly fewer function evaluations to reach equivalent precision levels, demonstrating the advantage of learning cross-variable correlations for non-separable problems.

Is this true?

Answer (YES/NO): NO